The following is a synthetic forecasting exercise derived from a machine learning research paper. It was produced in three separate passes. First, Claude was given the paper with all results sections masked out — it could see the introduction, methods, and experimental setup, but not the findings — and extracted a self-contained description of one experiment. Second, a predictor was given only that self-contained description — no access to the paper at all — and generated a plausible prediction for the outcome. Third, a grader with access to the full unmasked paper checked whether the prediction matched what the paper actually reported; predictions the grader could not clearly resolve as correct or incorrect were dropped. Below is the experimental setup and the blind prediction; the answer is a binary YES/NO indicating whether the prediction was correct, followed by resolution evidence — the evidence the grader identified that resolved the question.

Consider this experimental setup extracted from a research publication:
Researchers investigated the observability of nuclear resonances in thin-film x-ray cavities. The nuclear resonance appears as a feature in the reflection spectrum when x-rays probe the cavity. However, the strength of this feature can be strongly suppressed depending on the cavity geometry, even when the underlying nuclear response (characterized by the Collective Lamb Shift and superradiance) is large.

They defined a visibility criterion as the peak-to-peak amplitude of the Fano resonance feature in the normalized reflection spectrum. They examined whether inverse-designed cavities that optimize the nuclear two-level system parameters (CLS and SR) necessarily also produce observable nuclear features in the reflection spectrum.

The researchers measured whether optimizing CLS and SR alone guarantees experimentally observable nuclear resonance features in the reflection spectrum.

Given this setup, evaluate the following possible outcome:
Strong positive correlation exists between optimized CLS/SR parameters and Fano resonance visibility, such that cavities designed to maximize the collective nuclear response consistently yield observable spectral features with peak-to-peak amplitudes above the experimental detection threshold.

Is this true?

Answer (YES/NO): NO